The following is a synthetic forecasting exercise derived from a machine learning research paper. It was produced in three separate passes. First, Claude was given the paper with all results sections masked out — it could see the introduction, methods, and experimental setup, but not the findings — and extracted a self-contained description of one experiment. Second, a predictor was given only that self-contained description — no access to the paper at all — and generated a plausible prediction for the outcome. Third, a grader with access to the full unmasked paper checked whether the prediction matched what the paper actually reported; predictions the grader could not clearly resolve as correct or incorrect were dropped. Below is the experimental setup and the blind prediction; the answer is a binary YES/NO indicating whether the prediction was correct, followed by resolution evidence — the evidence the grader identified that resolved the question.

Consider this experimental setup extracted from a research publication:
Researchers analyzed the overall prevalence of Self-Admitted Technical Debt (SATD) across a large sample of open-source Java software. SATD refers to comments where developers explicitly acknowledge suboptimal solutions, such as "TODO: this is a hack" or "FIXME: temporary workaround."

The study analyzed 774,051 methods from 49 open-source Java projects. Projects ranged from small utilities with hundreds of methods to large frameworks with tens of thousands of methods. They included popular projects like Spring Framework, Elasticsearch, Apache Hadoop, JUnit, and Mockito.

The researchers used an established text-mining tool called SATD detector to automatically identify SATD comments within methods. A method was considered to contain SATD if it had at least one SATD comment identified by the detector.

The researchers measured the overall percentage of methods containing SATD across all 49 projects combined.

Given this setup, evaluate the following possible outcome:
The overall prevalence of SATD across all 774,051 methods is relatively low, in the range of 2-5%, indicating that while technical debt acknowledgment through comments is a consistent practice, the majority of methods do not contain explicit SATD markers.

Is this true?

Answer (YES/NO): YES